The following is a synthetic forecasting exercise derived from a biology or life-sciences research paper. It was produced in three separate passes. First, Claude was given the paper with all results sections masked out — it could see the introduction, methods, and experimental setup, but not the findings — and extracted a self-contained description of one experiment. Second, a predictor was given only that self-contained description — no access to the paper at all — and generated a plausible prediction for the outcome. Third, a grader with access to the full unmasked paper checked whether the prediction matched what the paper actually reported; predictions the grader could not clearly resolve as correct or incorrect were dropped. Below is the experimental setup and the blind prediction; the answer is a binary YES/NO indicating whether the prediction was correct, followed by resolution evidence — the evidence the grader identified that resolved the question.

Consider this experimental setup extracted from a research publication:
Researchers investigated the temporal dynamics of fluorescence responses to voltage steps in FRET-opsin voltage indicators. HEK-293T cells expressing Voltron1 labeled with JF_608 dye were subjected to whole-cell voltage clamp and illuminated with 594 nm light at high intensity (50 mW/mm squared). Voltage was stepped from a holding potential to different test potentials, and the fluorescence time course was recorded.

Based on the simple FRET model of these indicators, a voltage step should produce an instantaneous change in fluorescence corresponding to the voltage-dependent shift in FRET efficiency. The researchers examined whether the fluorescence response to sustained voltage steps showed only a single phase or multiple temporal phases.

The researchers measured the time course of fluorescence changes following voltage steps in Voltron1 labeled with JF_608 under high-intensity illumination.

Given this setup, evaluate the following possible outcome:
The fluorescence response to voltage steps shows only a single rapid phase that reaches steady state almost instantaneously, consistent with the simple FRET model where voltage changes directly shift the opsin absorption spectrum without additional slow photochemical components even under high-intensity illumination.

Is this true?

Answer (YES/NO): NO